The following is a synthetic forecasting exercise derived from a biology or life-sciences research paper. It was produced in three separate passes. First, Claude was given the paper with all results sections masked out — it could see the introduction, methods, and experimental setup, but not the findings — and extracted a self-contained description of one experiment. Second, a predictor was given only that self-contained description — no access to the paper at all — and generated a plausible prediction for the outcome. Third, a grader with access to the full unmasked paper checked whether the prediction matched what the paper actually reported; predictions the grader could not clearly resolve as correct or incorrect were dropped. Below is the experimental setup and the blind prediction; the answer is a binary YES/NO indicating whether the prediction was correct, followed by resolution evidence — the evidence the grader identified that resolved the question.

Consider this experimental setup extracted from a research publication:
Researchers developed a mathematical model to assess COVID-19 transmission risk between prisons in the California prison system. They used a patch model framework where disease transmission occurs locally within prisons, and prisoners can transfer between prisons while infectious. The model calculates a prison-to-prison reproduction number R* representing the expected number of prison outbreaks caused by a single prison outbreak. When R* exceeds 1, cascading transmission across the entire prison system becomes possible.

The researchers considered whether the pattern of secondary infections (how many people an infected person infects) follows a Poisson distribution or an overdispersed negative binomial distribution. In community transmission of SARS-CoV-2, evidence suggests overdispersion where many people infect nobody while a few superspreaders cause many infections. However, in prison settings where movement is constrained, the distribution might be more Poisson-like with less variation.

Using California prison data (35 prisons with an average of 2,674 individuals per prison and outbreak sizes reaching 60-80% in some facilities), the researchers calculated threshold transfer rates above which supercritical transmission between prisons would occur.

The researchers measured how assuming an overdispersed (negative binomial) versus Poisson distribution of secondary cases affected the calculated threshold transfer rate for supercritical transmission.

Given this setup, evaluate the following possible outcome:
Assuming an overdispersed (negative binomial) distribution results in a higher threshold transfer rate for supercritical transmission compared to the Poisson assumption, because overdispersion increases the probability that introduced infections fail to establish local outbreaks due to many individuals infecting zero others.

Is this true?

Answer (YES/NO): YES